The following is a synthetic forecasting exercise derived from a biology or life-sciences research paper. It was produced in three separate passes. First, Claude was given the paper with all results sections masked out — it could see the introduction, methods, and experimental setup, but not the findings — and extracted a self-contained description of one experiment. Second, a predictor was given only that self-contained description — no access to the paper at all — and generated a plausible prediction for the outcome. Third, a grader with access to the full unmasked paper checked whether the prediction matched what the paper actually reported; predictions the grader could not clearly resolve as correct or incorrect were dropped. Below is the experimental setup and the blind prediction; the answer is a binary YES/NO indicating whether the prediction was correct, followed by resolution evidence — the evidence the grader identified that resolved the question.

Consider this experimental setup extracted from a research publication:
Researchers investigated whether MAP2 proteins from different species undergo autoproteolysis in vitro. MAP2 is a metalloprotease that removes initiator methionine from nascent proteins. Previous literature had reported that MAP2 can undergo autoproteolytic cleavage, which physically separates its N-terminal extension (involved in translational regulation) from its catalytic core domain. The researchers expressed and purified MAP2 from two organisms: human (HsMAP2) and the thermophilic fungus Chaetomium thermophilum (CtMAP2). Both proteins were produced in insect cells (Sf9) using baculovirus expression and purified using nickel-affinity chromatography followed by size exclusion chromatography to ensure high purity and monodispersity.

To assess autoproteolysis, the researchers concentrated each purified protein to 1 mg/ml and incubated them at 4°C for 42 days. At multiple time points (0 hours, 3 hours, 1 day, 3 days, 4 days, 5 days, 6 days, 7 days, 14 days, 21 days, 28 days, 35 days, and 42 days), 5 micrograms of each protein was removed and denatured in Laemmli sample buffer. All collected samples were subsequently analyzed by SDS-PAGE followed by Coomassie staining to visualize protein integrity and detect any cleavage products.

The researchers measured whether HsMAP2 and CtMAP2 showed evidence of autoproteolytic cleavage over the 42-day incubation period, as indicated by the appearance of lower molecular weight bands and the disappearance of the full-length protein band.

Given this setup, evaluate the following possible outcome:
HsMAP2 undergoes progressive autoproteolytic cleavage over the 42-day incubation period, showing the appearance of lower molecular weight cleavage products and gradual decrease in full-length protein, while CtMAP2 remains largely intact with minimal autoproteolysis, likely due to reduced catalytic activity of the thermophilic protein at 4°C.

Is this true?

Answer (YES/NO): NO